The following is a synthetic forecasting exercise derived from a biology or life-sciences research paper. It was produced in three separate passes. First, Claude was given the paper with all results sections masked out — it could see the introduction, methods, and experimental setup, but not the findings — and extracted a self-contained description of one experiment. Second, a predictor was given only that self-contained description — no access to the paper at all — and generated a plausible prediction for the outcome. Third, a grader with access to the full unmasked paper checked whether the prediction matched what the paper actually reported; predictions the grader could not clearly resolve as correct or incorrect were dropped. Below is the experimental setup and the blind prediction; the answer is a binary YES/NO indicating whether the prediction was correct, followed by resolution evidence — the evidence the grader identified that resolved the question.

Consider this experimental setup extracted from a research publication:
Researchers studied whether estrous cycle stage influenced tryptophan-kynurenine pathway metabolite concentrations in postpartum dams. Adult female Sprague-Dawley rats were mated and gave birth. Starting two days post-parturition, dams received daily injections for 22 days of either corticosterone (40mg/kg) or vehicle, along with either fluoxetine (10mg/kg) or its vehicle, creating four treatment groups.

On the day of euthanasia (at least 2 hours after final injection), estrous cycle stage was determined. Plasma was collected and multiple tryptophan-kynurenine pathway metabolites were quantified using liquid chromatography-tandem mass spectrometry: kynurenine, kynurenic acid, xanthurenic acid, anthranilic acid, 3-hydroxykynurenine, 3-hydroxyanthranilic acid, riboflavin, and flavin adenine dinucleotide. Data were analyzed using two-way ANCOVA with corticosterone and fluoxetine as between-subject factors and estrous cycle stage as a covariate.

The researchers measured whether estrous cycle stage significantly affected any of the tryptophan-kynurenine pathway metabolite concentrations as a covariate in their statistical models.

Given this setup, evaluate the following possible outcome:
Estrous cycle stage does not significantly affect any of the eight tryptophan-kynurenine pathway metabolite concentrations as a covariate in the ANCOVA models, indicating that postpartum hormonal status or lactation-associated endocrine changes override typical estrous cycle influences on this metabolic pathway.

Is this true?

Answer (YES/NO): YES